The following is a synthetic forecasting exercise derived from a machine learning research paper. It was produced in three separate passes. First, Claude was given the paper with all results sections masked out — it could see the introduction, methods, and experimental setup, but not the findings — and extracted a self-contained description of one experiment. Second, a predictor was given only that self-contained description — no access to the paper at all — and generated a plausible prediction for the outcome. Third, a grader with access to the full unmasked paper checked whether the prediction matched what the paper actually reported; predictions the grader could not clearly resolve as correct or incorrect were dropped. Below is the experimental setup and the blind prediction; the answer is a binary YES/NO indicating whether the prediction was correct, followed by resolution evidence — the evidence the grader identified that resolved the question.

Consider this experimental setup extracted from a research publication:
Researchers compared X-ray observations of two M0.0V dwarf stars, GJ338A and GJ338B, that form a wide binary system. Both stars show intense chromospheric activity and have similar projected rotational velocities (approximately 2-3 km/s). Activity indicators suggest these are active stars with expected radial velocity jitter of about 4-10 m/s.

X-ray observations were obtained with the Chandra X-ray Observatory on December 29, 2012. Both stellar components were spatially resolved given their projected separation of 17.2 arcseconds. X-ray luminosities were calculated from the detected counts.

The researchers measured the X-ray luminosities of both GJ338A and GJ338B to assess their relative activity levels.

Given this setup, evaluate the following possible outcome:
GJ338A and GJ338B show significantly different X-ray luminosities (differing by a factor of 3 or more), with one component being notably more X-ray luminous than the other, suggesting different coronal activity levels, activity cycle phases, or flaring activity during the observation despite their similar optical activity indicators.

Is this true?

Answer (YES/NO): NO